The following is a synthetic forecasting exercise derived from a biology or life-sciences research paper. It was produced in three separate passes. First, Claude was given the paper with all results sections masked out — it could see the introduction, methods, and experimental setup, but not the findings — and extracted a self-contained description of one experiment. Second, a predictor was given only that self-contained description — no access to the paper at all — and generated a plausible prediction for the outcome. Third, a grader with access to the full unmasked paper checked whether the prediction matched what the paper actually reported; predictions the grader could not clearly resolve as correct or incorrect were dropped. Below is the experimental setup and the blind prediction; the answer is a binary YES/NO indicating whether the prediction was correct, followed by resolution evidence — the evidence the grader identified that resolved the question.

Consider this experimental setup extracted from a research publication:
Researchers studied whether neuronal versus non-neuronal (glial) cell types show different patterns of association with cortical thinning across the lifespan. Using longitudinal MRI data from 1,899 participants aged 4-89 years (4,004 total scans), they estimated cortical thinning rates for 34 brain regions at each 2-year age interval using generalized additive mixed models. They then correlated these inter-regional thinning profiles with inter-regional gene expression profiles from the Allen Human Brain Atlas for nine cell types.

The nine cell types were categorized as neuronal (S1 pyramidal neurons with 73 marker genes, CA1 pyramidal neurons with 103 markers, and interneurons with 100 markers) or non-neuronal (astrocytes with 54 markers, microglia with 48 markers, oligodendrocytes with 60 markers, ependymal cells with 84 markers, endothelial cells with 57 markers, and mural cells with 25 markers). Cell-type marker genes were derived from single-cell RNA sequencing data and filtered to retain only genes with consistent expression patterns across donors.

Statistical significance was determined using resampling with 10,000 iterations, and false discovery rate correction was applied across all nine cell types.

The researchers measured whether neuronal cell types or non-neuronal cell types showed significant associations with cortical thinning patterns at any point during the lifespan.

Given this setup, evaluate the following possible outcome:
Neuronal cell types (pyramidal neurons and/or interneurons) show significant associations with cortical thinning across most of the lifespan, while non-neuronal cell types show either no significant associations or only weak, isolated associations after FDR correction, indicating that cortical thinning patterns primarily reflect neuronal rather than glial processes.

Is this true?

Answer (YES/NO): NO